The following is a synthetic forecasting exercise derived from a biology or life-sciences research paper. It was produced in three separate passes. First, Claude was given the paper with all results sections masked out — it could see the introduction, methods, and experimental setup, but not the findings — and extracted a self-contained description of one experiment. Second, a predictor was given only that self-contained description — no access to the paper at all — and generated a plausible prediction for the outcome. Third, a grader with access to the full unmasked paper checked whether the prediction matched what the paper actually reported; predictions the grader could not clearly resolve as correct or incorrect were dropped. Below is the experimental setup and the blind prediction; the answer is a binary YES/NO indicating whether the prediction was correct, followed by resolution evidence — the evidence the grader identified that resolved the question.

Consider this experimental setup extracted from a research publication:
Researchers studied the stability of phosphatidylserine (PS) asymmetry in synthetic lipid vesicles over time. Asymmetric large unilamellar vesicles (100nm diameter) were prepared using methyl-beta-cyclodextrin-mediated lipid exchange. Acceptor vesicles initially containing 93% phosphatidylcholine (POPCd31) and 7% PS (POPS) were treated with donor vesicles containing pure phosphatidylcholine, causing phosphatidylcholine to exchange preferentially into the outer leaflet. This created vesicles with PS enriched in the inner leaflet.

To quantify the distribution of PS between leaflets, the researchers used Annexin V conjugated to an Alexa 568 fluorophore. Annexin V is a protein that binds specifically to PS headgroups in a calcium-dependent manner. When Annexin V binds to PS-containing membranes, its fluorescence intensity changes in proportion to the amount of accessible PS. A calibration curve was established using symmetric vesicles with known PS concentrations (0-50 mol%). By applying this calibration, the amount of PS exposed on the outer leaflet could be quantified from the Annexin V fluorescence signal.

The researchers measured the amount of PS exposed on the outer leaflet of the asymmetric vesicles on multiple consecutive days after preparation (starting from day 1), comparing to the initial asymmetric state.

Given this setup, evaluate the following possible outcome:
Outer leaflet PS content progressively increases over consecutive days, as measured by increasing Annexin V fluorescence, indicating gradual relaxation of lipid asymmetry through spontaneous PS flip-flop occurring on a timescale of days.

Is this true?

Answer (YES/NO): NO